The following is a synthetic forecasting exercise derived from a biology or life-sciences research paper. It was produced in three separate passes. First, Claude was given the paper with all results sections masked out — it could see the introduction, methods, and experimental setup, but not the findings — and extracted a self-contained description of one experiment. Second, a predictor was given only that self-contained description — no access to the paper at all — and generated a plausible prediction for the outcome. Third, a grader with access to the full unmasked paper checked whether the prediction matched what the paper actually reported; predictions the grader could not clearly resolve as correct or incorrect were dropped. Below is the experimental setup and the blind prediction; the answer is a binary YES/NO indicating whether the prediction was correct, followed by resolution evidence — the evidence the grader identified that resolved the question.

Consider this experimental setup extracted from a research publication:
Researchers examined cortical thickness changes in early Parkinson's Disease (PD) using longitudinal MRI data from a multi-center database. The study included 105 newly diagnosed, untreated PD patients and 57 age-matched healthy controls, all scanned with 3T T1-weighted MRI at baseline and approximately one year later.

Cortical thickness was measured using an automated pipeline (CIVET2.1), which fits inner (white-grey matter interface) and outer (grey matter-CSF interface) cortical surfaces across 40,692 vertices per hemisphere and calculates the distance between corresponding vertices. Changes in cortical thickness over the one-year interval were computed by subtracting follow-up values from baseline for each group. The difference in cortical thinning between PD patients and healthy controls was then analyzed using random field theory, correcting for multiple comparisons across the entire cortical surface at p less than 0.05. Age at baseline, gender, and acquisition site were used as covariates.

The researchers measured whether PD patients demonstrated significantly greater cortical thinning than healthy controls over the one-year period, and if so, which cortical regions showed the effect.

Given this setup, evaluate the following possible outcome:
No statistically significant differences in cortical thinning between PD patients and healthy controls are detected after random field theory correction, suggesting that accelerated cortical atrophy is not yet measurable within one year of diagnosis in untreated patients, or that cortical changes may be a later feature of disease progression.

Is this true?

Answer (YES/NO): NO